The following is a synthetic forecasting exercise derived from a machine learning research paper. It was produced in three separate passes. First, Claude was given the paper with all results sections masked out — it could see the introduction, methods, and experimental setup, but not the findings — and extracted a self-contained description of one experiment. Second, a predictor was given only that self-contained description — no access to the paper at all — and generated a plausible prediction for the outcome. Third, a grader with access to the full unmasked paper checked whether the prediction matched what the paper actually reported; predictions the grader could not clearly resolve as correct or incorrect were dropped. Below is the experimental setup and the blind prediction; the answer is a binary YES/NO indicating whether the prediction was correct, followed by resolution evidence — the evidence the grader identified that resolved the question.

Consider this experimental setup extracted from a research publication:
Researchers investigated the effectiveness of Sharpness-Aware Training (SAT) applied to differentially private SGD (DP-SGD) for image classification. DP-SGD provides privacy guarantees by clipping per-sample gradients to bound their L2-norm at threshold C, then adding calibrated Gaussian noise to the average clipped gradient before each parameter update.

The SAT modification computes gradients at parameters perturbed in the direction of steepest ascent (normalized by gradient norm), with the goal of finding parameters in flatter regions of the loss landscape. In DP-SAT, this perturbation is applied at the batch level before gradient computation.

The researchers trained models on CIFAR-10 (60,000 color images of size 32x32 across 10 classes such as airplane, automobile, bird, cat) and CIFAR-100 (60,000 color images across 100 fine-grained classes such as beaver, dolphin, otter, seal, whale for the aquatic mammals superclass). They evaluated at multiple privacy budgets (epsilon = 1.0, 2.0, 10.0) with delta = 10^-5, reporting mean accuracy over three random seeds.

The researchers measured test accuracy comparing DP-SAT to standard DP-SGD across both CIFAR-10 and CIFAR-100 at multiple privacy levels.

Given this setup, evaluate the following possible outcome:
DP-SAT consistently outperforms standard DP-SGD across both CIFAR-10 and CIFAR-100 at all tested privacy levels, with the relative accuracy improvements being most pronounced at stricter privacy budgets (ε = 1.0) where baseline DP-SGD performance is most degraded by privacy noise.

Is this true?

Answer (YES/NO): NO